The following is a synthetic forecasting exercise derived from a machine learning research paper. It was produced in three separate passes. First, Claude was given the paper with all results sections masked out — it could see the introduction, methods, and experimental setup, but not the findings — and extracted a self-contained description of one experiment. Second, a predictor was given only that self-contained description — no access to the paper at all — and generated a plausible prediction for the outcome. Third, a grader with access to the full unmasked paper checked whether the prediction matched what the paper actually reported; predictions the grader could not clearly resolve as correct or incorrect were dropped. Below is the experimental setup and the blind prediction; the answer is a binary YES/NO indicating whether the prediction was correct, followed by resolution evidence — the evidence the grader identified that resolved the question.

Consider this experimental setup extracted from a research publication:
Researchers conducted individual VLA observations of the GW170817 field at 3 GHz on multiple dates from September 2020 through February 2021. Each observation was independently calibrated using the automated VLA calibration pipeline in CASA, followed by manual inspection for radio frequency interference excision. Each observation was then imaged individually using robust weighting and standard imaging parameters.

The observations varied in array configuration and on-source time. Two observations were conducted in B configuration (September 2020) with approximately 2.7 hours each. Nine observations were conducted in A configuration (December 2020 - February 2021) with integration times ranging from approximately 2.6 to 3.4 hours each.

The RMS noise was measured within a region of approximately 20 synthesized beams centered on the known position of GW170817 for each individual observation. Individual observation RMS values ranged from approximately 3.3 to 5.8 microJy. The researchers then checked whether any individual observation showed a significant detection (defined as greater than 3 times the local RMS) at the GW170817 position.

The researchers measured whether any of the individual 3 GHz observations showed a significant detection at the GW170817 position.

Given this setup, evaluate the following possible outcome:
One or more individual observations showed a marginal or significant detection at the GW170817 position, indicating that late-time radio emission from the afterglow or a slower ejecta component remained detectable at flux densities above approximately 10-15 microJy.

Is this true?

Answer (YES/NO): NO